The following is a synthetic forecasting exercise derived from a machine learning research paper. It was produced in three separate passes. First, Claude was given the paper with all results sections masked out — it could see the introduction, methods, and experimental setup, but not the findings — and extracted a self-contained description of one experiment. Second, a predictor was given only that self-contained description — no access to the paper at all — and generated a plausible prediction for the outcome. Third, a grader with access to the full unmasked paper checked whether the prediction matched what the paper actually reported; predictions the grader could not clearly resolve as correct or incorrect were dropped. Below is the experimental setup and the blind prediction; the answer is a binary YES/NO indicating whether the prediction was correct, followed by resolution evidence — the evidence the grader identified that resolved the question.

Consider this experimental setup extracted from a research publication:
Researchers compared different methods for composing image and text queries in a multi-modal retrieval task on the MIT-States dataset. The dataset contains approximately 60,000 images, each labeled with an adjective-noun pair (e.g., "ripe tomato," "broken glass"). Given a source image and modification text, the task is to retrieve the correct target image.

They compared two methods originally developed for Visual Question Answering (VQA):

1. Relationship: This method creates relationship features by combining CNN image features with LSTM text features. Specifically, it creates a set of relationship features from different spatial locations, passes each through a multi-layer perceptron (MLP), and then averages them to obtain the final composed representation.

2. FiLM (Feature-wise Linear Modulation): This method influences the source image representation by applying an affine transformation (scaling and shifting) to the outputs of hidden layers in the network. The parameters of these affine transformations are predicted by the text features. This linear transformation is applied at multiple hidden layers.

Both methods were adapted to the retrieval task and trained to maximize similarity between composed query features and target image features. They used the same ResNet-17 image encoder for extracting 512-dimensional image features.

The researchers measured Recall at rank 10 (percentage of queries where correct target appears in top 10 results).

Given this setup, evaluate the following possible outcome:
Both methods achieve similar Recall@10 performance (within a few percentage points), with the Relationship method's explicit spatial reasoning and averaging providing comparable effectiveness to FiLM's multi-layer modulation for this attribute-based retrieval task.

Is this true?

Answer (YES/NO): NO